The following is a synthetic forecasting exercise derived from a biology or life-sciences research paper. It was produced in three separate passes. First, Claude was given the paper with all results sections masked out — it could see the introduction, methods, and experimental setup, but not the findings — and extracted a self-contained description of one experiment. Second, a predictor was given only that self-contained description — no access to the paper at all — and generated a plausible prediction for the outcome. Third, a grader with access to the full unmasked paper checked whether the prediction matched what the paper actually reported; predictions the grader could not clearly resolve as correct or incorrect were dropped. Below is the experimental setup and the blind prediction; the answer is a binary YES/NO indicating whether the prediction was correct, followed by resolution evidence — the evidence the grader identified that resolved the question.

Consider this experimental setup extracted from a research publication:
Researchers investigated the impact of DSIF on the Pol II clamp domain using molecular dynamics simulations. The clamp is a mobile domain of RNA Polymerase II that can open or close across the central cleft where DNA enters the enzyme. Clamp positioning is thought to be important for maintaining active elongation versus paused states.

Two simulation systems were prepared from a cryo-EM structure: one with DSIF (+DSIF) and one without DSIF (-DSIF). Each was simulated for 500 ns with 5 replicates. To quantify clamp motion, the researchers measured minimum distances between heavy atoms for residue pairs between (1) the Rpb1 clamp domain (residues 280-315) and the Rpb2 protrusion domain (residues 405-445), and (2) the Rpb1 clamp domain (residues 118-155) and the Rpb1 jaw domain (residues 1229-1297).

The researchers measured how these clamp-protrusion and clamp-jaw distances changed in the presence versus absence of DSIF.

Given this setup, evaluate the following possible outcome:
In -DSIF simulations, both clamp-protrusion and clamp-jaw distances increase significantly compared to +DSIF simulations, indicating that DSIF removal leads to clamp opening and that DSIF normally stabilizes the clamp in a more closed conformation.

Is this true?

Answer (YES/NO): NO